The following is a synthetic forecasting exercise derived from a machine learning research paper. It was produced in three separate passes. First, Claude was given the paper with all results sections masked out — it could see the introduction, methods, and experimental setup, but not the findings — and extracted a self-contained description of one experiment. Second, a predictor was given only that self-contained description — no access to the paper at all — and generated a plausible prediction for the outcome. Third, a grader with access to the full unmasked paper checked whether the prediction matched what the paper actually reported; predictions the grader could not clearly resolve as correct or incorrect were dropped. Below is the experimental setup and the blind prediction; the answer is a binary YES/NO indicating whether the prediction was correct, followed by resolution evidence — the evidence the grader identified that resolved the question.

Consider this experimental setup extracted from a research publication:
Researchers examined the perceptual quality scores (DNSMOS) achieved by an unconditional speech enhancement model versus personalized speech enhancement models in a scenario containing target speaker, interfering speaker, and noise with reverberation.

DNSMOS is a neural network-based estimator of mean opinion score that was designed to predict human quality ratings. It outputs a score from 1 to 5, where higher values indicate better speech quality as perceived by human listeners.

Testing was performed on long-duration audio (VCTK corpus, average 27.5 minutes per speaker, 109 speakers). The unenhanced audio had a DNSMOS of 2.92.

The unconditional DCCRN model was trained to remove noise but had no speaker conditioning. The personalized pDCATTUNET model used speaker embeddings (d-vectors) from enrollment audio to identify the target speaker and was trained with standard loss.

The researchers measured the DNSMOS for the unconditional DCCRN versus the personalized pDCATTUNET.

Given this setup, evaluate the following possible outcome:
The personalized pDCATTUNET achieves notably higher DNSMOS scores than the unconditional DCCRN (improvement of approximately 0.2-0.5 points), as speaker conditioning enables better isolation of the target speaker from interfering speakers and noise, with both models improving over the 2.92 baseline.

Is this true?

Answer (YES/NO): NO